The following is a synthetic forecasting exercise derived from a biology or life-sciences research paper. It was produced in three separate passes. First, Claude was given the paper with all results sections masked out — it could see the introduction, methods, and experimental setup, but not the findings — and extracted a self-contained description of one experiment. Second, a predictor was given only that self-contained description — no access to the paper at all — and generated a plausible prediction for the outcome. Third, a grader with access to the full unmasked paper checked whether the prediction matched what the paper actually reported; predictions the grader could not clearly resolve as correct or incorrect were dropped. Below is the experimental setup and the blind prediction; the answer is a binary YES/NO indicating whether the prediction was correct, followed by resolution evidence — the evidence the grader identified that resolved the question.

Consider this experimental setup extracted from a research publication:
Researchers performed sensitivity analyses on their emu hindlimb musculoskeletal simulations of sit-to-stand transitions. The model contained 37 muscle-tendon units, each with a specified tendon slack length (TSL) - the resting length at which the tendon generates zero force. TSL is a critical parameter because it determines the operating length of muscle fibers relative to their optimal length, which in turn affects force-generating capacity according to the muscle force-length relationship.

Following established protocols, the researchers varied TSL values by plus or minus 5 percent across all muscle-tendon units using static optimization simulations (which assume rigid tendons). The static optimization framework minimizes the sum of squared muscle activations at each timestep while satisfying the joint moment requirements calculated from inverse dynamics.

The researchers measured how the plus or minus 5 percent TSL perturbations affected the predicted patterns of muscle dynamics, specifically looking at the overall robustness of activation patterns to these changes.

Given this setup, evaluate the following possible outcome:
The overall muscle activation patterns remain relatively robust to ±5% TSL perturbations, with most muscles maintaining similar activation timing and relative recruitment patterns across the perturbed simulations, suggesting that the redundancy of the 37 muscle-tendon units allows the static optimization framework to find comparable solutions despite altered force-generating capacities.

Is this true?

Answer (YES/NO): NO